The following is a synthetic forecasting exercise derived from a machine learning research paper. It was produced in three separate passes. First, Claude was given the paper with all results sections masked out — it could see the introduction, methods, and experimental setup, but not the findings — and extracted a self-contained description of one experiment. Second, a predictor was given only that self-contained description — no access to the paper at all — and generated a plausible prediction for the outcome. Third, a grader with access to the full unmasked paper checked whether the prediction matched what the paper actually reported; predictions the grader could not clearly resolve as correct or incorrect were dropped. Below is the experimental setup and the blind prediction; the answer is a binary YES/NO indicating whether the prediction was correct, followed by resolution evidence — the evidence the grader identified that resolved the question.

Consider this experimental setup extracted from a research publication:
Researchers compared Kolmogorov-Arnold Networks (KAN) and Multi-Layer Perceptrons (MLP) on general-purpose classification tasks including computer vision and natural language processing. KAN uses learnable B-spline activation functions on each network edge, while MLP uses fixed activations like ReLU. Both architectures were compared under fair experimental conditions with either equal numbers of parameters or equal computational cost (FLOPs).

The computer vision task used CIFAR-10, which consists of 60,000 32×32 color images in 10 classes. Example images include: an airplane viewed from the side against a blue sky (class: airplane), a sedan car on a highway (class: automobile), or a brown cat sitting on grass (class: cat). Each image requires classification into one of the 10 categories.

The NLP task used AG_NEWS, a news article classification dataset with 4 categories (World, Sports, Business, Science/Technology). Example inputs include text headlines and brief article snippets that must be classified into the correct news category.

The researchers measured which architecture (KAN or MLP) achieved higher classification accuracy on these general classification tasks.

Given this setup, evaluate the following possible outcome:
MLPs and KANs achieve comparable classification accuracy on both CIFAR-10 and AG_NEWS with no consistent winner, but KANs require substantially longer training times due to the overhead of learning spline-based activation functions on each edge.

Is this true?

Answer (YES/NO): NO